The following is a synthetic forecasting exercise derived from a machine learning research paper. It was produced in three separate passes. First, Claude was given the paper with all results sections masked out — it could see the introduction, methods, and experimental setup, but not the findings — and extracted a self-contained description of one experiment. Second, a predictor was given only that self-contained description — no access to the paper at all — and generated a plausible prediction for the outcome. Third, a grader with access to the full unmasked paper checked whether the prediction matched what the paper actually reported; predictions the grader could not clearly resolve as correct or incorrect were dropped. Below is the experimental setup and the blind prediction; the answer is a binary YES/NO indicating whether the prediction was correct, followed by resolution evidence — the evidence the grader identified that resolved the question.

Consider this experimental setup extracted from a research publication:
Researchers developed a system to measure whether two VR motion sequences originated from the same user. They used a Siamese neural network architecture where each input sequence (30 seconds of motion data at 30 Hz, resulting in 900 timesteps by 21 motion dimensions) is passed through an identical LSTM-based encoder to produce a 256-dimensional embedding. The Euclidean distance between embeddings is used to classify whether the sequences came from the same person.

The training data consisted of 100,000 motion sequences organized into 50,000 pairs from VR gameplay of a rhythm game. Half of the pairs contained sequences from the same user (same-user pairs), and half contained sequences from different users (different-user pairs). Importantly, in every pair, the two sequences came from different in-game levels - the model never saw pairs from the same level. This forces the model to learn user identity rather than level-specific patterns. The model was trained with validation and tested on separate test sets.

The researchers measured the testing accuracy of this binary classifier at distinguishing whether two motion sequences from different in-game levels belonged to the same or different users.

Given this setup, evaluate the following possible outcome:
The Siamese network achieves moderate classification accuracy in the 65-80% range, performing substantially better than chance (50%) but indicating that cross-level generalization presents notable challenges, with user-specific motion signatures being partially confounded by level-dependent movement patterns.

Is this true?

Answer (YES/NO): NO